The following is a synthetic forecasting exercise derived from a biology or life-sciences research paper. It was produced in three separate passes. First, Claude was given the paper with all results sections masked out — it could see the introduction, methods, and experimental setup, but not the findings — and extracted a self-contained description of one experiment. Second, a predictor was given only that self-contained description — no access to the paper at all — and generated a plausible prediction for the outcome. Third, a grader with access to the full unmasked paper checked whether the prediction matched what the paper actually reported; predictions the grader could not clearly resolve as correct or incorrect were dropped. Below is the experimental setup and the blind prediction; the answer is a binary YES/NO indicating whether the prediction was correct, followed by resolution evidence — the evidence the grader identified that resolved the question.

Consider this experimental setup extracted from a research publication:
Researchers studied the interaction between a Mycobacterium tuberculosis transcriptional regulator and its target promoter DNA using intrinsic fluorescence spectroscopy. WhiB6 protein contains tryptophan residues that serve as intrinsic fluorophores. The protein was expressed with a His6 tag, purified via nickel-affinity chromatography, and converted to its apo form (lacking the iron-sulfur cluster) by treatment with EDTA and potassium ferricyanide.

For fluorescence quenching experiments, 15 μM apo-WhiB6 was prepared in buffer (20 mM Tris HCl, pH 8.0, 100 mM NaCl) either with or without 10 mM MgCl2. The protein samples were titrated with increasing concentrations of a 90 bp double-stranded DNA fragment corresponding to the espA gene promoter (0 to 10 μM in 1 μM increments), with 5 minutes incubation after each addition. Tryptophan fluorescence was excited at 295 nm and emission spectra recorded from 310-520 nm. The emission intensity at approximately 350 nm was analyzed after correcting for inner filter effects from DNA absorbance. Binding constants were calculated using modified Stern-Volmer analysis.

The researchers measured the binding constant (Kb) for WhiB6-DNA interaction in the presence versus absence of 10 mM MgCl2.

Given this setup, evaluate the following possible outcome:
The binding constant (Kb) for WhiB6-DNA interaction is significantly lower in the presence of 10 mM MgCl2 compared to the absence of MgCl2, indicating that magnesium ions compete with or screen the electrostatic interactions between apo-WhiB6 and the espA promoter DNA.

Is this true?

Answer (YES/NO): NO